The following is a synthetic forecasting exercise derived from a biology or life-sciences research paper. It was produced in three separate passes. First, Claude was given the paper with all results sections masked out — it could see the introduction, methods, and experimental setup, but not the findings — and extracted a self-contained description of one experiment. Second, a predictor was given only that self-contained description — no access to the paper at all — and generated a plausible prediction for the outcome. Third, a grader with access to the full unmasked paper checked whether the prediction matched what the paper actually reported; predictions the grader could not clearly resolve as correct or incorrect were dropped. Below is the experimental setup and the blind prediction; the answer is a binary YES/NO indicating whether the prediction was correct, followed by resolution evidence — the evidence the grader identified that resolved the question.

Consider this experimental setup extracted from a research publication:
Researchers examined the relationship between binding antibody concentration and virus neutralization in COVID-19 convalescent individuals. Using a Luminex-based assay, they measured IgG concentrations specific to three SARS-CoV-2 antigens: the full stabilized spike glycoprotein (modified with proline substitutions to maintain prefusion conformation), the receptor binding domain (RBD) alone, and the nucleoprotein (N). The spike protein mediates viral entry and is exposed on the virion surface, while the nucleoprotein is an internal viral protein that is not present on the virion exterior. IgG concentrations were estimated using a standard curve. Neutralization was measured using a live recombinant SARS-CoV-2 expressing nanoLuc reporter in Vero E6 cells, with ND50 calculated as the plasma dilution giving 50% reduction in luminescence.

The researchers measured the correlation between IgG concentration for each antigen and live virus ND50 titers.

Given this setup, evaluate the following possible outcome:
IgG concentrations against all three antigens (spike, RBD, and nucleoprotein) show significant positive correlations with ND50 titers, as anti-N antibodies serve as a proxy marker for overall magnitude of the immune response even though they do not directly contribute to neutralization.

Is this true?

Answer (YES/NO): YES